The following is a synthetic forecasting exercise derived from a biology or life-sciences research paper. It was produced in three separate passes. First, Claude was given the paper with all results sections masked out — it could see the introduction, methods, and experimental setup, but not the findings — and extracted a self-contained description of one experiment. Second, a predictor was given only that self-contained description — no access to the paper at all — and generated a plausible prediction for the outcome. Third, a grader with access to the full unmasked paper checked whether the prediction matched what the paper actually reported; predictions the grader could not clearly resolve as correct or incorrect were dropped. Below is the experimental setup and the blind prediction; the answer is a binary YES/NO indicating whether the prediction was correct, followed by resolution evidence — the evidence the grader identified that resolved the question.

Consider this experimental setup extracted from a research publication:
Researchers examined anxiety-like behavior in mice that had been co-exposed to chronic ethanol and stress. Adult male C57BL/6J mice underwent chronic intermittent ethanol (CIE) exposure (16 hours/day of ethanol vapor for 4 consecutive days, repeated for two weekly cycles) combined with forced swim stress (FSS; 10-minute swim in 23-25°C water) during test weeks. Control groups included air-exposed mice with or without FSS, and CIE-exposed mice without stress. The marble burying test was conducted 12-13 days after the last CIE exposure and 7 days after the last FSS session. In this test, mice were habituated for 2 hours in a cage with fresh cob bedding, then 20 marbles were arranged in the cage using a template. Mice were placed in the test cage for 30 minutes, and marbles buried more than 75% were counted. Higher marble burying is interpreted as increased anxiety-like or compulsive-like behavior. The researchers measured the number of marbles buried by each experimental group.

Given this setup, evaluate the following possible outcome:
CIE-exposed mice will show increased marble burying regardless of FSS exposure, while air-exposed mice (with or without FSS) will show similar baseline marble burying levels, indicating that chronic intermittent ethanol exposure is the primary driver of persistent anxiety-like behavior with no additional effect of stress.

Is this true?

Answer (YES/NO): NO